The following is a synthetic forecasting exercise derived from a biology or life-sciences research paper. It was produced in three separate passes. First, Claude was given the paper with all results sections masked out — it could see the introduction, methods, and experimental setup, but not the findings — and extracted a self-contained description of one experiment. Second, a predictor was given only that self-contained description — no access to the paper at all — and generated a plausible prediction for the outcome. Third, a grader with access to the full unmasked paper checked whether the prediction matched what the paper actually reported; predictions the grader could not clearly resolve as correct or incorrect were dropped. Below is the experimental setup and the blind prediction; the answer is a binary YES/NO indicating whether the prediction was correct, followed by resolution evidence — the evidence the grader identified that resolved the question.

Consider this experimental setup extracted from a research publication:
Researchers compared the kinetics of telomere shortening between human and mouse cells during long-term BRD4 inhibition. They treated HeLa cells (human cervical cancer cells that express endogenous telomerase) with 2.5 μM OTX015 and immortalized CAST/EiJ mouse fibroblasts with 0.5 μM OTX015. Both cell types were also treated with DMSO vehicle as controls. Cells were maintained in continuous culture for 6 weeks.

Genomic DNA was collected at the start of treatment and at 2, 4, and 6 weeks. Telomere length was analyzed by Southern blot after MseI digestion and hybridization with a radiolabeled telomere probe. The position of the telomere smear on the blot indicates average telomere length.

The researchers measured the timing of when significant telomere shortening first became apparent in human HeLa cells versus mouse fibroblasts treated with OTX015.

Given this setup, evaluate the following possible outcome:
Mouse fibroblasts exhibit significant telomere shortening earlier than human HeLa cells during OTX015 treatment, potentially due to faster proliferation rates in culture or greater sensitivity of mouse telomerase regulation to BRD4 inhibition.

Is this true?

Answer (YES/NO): YES